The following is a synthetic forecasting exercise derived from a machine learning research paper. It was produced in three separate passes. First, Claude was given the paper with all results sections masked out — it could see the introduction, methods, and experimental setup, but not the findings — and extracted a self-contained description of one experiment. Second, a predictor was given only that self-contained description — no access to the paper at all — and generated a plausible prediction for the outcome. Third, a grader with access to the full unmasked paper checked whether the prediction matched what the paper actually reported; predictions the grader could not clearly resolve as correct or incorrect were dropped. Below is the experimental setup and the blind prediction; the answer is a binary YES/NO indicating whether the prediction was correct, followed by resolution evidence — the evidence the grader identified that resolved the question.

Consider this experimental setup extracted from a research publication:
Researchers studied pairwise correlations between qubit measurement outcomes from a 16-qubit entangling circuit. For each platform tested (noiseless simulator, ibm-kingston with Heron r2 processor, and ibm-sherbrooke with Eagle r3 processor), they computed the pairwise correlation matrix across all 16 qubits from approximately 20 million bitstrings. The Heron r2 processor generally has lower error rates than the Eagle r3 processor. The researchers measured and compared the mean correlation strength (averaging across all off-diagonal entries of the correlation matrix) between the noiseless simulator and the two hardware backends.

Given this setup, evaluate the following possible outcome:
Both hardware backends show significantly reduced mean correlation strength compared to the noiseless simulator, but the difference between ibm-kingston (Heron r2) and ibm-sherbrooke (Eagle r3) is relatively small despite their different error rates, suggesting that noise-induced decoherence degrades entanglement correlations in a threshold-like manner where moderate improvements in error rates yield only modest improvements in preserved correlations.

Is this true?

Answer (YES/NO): NO